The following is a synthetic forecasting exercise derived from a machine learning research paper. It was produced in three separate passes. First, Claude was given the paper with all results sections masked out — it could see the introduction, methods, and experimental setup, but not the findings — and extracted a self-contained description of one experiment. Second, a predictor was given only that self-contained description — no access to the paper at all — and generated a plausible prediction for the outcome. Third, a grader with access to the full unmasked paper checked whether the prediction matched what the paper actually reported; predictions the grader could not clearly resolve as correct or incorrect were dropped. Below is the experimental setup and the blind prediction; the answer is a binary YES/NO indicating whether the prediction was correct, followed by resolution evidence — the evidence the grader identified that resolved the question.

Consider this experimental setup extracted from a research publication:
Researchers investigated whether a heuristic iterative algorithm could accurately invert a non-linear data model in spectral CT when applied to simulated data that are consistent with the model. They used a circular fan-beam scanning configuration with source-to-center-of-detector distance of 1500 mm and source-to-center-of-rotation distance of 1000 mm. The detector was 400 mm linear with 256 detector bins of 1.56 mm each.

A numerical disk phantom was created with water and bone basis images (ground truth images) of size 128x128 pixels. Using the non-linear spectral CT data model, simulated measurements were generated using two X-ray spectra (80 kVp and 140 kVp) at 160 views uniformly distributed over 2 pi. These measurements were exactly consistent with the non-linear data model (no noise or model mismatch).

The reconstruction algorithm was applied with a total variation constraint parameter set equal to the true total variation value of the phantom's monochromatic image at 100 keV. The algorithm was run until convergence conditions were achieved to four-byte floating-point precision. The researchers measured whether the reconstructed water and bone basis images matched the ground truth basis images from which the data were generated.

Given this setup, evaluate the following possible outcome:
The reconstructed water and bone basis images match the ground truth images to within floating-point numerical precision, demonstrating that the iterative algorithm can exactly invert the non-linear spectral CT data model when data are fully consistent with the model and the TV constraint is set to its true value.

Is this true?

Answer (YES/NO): YES